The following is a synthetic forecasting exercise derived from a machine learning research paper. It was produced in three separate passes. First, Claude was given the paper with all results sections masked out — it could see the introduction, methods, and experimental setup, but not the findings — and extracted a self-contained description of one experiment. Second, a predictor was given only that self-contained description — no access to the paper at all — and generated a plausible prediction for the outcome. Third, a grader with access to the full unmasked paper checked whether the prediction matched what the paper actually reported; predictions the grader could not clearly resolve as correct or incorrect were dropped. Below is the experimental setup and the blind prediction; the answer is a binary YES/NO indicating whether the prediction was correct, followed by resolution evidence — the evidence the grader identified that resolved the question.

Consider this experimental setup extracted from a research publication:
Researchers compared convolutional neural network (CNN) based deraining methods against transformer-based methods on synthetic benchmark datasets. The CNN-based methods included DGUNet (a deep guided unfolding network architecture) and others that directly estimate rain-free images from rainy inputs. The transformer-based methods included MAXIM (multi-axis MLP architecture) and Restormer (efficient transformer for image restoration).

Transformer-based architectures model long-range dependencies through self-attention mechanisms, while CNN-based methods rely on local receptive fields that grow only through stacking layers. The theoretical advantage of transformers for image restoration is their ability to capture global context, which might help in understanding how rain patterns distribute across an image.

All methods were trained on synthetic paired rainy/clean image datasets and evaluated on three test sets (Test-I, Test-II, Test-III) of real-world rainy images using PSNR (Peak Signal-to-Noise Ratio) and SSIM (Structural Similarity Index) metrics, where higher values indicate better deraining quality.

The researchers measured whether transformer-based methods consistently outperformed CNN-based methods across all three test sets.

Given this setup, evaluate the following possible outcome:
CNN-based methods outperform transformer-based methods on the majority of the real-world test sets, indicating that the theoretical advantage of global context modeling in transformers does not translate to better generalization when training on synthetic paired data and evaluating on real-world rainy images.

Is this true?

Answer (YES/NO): NO